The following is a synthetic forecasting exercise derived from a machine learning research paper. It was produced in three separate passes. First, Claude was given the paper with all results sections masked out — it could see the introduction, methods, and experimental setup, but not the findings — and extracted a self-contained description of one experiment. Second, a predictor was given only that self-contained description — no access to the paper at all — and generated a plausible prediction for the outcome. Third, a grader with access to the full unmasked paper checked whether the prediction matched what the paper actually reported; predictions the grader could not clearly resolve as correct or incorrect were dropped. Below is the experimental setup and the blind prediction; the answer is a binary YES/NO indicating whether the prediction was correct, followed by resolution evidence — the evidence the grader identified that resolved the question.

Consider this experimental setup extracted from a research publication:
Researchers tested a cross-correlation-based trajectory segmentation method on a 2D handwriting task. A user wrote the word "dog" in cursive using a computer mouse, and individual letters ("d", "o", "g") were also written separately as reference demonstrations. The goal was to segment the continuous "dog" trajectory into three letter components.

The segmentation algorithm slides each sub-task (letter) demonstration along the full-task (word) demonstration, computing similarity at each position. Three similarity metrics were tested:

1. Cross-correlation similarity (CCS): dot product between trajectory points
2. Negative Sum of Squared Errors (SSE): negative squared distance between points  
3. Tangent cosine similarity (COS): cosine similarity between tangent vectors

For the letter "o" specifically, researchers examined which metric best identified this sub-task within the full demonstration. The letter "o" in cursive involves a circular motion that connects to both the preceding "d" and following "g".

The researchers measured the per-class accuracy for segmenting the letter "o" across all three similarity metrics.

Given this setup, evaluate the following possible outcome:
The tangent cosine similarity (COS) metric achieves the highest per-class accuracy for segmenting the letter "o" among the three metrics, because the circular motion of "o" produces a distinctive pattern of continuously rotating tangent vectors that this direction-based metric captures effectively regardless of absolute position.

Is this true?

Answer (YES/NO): NO